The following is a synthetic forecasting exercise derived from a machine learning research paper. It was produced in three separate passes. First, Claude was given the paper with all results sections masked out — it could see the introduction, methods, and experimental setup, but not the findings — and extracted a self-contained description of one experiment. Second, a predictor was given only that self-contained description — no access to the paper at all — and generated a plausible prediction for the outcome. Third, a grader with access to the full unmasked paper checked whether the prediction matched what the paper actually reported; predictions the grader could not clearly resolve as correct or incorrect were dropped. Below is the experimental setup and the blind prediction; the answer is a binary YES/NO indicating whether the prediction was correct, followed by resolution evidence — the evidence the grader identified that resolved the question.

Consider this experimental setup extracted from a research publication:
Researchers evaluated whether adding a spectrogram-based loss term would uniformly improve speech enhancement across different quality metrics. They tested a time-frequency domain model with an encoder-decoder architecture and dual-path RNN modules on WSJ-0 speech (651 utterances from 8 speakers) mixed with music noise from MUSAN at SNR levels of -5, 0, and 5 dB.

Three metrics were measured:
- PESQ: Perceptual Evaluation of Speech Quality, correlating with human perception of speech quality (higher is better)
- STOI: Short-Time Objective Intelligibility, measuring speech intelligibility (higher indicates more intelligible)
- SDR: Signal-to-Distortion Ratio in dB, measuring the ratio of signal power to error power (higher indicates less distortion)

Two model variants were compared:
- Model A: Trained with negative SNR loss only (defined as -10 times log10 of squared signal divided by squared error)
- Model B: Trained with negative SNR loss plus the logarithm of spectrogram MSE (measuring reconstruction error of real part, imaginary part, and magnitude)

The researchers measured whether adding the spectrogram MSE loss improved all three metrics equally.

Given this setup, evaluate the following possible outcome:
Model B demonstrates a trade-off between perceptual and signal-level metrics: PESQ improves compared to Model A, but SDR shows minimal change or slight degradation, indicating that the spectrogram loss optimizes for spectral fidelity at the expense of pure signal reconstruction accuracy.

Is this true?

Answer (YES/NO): YES